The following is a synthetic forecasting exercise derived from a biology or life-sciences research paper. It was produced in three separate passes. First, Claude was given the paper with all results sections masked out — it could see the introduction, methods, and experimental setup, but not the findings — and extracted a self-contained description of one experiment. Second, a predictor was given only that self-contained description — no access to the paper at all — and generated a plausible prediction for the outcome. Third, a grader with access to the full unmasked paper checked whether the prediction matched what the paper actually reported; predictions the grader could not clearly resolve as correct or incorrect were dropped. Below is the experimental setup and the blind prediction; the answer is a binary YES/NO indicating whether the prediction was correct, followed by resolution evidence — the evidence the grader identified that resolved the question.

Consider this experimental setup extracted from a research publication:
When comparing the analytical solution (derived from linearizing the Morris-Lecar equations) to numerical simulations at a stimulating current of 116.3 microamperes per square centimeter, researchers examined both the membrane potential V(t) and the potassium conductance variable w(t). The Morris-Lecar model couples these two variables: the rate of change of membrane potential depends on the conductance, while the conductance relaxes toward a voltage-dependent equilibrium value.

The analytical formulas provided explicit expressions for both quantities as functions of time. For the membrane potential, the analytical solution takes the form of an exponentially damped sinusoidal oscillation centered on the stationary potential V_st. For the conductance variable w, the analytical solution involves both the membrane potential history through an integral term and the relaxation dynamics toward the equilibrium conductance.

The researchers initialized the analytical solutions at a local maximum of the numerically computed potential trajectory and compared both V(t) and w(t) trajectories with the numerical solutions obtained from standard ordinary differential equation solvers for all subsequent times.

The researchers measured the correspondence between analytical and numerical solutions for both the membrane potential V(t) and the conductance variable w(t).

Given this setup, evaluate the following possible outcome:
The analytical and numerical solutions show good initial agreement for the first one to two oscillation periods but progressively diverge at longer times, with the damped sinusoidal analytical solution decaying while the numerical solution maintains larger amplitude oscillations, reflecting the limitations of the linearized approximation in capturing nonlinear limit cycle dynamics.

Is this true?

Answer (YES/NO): NO